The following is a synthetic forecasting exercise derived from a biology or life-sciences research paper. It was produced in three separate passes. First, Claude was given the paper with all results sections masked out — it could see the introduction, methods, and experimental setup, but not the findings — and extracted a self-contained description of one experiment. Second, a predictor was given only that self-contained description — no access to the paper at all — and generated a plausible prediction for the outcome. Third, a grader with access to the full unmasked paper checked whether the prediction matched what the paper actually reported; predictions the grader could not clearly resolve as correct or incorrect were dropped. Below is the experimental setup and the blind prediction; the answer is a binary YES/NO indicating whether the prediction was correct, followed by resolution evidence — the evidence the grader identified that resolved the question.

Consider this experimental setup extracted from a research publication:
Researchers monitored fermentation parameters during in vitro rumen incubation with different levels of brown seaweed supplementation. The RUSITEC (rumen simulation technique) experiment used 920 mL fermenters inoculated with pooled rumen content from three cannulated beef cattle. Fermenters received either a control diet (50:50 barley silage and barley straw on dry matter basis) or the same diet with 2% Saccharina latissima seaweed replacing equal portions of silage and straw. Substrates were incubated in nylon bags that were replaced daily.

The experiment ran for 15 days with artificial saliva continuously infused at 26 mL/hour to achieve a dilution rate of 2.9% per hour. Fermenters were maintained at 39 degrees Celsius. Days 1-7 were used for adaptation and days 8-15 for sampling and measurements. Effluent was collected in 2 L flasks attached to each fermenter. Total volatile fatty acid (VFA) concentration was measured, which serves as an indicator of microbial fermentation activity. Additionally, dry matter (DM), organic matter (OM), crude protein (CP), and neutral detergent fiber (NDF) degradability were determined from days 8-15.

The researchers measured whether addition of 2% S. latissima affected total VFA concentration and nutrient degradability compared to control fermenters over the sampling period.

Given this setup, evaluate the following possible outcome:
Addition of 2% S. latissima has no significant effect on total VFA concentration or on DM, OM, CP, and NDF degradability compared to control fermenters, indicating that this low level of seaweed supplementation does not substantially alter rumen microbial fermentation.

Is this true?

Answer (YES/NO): YES